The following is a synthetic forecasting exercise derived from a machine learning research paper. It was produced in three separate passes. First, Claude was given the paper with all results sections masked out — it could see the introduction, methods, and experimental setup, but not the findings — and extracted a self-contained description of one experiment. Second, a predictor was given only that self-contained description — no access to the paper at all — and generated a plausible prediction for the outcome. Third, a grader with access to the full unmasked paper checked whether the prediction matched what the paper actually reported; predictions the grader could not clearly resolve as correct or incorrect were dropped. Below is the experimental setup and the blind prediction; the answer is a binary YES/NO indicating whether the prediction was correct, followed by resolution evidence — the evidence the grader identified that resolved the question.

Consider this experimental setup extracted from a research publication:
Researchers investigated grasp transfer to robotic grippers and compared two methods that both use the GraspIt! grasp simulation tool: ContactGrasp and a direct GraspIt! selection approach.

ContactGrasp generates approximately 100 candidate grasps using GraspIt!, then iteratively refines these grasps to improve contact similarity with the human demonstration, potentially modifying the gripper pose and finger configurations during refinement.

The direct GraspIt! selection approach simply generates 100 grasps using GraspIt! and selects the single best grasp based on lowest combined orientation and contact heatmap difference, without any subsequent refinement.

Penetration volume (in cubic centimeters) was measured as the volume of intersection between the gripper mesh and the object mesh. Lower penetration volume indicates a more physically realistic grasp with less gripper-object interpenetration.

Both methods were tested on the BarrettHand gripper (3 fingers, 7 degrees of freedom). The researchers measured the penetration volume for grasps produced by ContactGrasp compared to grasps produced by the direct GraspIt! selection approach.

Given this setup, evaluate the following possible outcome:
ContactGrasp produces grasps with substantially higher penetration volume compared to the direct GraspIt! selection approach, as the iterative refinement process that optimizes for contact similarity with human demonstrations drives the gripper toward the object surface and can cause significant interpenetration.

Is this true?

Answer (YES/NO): YES